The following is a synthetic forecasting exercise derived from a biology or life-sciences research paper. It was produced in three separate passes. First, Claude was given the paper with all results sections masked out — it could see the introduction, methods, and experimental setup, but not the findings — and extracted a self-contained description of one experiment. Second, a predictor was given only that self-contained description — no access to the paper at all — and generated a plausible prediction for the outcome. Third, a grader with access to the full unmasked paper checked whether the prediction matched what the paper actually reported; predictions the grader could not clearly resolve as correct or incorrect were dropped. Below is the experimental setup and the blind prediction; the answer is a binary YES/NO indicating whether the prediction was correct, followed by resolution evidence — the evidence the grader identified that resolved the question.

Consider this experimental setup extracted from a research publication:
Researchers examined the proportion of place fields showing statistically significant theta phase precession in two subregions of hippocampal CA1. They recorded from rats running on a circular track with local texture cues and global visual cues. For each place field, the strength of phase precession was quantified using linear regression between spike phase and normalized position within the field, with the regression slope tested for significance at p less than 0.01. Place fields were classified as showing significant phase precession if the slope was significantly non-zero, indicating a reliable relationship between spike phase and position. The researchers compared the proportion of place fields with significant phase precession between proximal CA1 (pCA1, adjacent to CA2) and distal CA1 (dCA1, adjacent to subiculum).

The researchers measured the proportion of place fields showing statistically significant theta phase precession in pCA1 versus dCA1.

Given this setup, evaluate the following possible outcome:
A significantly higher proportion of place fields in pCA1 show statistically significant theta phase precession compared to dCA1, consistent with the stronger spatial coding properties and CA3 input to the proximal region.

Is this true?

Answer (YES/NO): NO